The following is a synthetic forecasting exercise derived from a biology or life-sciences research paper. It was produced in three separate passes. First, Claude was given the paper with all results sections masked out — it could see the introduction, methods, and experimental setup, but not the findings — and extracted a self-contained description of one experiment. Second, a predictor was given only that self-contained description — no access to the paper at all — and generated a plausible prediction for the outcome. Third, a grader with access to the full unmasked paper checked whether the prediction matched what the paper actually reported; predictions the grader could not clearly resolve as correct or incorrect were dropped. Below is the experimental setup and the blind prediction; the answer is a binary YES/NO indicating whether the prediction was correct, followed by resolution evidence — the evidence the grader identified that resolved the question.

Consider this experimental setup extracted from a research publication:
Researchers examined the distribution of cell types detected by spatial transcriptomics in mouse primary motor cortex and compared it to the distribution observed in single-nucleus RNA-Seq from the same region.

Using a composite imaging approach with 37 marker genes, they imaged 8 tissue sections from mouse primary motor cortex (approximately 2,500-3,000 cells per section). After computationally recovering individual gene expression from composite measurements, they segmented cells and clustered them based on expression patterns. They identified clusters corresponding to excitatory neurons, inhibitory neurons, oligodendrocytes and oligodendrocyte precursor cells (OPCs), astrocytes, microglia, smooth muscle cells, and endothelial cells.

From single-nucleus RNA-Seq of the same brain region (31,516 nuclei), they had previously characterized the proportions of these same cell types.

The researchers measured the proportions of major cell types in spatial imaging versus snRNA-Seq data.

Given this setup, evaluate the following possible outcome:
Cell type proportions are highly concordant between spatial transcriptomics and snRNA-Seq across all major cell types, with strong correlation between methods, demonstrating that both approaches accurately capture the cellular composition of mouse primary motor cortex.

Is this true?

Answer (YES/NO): NO